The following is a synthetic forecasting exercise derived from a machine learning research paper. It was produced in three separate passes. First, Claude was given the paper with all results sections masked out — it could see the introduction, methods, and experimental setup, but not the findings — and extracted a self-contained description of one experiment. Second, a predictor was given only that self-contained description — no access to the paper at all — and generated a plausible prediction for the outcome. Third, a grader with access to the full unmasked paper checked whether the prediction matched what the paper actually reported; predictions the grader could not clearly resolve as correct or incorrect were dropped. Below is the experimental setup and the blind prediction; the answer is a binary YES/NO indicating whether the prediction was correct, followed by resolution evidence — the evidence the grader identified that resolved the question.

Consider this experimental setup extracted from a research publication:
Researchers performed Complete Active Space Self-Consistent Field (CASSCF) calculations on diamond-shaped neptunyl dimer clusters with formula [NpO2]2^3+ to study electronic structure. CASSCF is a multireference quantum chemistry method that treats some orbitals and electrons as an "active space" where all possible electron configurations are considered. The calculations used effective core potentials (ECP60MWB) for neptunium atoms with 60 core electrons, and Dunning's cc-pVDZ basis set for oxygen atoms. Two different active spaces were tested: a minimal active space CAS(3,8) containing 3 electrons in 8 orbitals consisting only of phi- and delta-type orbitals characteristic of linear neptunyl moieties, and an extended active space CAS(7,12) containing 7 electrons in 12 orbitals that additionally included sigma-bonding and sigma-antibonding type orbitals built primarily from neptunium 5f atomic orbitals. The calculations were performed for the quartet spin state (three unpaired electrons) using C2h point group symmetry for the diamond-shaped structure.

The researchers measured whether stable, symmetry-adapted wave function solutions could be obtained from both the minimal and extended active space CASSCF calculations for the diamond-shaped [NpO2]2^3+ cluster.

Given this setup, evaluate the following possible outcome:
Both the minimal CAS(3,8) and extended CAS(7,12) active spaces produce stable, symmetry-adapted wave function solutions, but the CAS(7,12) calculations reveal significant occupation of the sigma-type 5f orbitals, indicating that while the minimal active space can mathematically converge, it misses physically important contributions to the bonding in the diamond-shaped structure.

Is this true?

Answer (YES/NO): NO